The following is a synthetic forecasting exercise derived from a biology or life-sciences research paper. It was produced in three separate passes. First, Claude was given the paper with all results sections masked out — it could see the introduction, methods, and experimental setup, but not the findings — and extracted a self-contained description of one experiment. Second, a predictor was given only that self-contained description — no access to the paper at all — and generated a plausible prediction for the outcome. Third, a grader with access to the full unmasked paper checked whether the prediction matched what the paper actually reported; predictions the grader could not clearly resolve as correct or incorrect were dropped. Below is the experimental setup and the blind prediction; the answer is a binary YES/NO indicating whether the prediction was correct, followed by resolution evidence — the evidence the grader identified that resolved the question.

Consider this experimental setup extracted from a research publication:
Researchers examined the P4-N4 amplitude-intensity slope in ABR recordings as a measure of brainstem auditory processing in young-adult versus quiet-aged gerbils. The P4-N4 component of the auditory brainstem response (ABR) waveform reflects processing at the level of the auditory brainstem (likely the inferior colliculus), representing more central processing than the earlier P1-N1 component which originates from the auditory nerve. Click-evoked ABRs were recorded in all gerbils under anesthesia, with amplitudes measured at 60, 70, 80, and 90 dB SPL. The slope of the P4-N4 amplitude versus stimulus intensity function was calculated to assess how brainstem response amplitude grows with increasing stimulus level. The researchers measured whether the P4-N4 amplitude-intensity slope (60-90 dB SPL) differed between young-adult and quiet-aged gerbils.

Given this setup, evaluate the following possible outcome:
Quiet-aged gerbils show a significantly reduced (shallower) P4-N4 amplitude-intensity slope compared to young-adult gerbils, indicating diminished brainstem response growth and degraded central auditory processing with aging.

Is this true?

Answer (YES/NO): YES